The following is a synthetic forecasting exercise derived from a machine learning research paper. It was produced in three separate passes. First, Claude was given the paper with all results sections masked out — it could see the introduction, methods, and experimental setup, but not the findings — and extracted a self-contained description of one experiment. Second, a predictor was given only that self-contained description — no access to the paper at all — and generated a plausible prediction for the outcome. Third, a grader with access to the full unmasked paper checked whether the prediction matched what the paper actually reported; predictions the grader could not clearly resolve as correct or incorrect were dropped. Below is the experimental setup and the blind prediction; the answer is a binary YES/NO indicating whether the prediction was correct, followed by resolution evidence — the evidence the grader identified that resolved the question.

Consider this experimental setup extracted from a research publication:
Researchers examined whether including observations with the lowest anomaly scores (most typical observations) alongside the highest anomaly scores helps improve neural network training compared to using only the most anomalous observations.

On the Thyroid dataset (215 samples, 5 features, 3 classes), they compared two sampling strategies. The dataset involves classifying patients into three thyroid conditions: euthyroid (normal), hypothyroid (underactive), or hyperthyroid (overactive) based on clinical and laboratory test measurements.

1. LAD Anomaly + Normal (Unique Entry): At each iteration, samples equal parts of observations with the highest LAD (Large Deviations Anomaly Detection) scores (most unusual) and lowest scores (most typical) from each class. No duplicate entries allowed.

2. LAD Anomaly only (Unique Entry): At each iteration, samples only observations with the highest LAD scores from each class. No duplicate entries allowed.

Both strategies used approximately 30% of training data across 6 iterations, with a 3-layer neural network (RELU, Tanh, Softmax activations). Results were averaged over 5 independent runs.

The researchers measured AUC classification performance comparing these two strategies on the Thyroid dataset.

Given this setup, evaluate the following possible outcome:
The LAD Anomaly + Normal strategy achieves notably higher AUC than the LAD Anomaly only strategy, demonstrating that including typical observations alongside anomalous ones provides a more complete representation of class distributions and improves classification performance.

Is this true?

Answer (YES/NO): NO